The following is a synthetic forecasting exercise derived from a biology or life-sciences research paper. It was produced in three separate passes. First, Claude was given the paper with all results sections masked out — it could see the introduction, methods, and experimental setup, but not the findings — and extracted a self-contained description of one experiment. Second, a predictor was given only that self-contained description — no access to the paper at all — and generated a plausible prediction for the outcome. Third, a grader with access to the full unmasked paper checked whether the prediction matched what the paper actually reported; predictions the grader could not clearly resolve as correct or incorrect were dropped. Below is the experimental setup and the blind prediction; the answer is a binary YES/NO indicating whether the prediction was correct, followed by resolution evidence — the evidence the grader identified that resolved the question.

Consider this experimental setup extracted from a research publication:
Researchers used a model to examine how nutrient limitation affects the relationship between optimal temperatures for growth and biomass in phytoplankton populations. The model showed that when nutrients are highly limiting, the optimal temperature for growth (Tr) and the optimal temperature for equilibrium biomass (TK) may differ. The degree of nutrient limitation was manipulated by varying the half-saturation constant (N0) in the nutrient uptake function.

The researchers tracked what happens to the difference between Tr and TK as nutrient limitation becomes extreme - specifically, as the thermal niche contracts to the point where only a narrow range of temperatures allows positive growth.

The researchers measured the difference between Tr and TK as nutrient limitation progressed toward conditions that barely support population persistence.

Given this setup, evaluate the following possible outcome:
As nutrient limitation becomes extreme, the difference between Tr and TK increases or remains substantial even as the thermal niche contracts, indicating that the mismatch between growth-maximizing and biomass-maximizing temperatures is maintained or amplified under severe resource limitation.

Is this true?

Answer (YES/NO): NO